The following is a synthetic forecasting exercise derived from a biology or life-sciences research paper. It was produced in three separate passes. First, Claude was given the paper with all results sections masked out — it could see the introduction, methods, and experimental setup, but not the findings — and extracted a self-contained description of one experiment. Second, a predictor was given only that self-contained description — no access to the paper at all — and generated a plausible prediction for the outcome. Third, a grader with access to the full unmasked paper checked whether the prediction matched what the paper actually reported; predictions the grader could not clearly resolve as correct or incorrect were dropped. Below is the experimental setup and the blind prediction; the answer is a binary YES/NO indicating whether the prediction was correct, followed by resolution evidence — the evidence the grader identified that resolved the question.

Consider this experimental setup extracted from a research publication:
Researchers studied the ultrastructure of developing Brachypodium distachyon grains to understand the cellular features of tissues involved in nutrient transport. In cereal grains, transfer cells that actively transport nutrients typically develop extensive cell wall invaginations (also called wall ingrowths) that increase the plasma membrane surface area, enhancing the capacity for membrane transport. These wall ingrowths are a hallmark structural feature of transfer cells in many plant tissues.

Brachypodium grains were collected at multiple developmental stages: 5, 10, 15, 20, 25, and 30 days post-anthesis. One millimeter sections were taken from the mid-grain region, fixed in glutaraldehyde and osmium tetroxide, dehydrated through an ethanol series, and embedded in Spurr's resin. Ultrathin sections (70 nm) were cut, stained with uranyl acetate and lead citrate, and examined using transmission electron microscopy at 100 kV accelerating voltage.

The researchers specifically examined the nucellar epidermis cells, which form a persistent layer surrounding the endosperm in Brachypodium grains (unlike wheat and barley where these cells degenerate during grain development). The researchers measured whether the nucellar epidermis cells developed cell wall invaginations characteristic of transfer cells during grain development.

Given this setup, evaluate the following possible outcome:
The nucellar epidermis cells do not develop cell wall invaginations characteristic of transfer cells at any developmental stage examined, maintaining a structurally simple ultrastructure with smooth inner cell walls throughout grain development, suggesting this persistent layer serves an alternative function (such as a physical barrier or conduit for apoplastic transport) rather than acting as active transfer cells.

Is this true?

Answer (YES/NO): NO